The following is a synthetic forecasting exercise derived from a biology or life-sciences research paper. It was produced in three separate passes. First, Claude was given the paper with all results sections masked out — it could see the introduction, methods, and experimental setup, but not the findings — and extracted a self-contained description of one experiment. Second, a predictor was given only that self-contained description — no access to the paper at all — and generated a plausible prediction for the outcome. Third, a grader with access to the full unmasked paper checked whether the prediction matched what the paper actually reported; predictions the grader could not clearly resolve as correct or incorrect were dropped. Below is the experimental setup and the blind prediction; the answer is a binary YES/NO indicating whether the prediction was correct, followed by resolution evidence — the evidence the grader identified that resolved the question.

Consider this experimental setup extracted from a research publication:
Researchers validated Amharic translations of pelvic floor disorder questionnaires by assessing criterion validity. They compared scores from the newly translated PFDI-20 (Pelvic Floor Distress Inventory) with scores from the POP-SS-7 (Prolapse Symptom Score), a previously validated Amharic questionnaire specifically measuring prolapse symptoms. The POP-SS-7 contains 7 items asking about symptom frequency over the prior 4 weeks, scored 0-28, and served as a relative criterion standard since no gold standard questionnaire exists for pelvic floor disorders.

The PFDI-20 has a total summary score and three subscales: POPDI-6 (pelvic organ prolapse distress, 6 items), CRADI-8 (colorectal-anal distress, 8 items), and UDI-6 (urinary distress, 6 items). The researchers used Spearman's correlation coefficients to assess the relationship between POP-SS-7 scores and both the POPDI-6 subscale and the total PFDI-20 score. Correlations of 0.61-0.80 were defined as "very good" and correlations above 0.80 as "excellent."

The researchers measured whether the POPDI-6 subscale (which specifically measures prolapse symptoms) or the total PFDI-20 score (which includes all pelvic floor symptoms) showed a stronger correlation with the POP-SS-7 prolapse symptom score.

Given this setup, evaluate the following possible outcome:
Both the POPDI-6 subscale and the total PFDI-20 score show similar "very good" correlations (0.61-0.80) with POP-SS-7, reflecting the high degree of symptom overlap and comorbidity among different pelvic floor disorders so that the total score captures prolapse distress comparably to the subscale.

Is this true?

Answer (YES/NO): YES